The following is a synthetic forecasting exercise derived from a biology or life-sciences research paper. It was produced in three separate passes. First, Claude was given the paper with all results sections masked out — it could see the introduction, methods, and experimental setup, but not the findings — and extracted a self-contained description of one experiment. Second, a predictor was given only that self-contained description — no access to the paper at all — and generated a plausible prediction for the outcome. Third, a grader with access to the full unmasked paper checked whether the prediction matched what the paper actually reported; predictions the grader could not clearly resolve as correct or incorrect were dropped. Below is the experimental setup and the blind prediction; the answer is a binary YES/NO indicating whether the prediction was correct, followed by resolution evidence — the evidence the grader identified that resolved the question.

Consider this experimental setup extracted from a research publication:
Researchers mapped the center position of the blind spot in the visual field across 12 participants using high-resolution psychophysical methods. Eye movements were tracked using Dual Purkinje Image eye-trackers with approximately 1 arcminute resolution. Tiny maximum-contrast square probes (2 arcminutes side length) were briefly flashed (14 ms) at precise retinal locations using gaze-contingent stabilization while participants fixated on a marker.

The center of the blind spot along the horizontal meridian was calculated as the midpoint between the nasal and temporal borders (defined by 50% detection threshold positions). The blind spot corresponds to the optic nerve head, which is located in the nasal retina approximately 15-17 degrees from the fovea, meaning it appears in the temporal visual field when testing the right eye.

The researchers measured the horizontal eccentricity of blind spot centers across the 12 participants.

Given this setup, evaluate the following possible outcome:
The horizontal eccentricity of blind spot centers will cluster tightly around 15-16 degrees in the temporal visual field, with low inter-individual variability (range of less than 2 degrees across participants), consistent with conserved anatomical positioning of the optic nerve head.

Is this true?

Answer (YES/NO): NO